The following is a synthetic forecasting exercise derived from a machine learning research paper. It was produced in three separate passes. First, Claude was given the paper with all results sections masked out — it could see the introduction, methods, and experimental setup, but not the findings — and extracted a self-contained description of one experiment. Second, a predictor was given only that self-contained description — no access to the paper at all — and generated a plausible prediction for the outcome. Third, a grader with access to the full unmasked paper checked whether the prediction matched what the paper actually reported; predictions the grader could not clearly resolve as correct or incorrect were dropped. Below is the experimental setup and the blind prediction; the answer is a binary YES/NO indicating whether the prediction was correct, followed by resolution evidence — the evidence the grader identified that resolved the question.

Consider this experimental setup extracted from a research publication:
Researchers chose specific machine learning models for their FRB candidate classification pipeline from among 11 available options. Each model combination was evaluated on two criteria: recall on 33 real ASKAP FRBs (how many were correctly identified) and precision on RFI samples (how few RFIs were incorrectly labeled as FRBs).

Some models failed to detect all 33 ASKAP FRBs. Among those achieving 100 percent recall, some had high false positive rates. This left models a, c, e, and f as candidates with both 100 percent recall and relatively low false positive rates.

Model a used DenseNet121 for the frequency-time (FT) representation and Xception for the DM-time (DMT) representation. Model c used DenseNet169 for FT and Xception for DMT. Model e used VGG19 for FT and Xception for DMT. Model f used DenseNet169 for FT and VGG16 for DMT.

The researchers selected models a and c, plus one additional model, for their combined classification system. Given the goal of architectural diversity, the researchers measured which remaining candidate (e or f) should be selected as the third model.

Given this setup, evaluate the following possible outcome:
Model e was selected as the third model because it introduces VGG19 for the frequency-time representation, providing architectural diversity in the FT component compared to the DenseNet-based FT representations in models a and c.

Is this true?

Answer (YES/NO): NO